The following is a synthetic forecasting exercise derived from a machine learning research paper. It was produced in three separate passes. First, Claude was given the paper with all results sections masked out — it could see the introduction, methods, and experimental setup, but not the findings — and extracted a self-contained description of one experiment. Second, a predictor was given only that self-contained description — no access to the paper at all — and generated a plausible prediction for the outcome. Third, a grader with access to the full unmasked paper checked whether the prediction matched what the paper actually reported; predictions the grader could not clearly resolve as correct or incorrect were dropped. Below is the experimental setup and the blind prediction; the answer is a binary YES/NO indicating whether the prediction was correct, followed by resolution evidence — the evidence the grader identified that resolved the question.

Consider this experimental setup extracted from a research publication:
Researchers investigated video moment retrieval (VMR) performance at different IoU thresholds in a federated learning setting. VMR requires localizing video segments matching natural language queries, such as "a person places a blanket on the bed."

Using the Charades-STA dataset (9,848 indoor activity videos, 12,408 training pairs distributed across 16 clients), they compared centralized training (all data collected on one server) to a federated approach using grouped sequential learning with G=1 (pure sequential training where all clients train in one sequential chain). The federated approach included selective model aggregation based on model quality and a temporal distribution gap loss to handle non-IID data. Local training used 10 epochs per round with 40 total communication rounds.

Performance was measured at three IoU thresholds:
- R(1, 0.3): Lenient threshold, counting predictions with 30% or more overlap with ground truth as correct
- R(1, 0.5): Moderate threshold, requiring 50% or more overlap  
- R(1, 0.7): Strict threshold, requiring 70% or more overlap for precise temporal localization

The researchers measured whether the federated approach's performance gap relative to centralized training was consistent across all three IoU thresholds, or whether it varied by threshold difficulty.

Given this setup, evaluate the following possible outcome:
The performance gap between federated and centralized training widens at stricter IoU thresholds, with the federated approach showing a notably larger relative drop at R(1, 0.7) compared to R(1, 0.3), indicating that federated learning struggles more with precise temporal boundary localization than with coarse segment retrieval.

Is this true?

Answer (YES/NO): NO